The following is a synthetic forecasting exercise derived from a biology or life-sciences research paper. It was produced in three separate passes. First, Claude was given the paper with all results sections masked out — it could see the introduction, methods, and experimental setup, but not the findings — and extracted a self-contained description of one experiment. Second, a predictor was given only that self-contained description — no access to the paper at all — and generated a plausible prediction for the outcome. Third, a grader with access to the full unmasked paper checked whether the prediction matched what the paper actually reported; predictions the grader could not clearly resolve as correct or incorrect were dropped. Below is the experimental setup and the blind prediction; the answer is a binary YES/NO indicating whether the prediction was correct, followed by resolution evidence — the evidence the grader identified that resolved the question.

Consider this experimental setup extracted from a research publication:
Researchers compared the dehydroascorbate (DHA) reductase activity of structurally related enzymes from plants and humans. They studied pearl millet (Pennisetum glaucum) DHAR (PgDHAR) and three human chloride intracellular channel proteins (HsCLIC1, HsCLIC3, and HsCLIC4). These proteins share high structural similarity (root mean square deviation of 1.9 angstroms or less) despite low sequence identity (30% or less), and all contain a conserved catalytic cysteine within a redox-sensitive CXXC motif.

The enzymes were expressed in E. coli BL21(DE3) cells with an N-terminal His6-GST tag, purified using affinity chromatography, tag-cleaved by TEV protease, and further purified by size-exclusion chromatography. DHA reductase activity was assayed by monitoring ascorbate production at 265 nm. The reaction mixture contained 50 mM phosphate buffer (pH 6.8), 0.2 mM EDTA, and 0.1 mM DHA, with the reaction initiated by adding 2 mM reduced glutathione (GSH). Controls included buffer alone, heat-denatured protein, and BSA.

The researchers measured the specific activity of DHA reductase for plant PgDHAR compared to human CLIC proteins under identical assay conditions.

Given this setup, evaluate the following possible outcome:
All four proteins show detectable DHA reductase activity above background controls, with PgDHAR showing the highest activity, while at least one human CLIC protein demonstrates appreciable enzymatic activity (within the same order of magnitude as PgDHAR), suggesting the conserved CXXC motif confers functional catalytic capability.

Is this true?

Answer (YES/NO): NO